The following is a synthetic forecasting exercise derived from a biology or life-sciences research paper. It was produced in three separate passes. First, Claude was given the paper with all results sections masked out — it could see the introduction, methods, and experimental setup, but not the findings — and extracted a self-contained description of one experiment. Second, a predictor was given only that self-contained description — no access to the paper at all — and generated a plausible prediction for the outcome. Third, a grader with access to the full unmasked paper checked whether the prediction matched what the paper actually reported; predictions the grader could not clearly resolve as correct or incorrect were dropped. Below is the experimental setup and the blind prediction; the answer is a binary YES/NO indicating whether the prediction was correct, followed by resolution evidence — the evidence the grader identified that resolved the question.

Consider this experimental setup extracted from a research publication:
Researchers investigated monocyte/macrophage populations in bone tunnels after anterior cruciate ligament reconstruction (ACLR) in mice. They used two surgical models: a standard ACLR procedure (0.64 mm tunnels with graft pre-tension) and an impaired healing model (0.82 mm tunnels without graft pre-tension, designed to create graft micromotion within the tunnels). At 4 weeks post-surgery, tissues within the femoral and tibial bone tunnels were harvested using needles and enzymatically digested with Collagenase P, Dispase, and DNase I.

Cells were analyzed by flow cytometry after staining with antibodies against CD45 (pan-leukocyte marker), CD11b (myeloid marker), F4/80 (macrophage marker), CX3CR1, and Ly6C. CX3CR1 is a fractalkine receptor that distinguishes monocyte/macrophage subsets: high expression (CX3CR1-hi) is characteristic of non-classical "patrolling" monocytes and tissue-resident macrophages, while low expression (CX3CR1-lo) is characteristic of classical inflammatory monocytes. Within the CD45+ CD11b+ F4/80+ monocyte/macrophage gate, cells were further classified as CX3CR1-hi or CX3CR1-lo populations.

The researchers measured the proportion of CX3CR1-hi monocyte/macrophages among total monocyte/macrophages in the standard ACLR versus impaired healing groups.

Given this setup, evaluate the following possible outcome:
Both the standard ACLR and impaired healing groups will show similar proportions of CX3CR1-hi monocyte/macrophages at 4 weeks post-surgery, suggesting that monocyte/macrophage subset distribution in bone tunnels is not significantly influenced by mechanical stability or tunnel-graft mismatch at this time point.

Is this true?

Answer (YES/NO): NO